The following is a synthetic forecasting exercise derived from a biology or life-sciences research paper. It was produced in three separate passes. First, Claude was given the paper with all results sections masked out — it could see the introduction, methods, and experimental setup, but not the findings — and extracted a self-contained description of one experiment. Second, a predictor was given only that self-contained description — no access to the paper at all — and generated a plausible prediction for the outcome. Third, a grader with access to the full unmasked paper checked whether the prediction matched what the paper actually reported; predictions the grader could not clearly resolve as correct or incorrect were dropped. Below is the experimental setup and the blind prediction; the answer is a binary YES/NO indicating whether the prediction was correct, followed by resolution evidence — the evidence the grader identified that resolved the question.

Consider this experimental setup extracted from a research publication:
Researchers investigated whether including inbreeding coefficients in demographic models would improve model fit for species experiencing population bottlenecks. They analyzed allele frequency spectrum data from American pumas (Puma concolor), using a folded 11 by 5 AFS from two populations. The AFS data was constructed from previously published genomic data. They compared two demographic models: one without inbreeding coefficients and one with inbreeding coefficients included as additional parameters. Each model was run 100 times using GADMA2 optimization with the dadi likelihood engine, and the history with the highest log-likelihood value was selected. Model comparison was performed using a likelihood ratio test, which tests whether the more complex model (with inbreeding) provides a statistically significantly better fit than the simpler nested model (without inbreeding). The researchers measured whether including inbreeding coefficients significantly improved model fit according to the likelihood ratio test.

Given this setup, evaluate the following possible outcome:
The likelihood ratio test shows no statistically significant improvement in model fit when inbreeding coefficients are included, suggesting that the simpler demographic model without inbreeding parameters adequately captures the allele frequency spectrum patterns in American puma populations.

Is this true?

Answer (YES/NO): NO